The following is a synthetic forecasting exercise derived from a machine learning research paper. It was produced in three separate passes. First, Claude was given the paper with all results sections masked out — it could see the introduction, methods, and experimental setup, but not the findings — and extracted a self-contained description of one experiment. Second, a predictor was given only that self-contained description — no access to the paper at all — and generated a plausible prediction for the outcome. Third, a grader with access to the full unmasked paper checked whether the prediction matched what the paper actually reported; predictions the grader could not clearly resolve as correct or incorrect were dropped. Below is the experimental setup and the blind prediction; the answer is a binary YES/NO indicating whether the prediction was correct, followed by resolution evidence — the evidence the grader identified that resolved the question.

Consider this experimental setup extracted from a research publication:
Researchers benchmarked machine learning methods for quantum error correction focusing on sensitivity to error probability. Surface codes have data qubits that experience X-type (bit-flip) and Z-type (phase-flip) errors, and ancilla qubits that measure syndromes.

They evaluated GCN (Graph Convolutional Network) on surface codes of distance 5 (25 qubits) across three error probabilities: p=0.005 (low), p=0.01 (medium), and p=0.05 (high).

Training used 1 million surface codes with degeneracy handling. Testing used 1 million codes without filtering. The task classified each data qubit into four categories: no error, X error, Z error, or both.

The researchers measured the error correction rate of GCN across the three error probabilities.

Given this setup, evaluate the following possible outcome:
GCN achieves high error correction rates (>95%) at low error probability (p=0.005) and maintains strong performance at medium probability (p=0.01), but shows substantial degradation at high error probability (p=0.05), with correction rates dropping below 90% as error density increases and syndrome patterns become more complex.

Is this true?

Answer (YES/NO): YES